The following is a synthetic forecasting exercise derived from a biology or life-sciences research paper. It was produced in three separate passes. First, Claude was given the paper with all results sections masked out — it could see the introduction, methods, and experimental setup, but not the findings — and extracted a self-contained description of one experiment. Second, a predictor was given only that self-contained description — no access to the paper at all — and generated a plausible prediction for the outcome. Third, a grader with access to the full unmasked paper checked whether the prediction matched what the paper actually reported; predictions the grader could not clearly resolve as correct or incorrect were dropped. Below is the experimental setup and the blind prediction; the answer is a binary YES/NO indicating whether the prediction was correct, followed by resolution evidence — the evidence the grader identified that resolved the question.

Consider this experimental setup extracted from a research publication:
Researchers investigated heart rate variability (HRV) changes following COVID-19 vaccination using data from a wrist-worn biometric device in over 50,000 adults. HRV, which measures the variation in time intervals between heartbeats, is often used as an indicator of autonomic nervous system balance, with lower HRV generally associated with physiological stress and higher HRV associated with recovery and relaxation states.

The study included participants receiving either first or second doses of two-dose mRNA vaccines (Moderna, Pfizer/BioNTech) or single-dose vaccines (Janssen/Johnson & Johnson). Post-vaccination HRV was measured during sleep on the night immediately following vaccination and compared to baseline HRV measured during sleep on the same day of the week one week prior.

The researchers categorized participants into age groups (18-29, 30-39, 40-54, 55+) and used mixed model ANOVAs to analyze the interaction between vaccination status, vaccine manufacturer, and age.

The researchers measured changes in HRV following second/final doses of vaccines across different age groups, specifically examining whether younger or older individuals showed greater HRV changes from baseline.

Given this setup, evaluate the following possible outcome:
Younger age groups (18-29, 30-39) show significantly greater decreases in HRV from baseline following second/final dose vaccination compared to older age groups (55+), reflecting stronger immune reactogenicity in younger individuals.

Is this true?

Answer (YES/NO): YES